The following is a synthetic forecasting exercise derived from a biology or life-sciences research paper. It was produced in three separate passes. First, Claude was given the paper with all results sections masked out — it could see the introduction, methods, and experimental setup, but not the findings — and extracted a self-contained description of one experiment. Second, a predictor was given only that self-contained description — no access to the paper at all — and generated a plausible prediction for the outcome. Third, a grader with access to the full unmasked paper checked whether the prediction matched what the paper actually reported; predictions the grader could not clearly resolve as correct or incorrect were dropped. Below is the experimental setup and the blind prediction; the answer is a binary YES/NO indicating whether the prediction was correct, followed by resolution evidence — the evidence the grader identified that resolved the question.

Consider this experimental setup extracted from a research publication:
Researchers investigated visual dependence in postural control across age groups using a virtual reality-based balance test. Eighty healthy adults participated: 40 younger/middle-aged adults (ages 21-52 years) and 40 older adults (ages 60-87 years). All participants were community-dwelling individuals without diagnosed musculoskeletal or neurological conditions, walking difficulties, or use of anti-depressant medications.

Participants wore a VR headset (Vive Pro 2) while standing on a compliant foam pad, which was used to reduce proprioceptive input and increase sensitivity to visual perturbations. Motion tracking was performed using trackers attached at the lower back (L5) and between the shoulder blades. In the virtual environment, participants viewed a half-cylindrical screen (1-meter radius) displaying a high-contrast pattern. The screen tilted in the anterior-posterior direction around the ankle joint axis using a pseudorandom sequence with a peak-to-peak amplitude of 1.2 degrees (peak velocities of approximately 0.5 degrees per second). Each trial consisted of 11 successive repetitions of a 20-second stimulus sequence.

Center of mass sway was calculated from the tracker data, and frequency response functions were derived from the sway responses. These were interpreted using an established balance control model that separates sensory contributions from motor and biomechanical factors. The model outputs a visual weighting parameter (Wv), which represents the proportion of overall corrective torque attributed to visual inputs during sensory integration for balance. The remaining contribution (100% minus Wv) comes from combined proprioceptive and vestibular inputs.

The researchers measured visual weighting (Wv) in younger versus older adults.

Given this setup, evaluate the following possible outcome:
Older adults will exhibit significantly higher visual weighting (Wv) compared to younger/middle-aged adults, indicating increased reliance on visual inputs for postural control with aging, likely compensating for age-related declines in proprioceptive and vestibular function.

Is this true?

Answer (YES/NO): YES